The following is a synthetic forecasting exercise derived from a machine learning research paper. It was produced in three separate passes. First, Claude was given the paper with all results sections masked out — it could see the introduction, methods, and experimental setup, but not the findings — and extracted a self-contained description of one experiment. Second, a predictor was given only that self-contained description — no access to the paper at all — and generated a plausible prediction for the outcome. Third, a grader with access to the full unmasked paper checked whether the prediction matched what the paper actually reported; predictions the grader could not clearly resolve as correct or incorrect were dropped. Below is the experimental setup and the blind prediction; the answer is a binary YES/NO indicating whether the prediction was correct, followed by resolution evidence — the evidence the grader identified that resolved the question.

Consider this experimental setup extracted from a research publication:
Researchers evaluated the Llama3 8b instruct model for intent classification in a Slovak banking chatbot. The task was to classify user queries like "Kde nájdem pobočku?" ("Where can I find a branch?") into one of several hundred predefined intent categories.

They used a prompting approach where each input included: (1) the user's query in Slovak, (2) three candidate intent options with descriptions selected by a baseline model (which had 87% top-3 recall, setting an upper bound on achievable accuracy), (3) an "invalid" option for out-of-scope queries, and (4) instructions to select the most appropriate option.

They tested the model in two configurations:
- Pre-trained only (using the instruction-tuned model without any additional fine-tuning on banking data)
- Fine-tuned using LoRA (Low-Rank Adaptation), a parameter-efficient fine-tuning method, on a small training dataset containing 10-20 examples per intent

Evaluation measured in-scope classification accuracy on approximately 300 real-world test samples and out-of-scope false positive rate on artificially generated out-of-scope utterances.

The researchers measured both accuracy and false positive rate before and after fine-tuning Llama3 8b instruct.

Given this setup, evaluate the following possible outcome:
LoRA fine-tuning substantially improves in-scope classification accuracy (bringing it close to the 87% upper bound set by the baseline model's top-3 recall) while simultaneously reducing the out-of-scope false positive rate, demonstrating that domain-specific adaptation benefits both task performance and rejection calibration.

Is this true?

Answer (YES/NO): NO